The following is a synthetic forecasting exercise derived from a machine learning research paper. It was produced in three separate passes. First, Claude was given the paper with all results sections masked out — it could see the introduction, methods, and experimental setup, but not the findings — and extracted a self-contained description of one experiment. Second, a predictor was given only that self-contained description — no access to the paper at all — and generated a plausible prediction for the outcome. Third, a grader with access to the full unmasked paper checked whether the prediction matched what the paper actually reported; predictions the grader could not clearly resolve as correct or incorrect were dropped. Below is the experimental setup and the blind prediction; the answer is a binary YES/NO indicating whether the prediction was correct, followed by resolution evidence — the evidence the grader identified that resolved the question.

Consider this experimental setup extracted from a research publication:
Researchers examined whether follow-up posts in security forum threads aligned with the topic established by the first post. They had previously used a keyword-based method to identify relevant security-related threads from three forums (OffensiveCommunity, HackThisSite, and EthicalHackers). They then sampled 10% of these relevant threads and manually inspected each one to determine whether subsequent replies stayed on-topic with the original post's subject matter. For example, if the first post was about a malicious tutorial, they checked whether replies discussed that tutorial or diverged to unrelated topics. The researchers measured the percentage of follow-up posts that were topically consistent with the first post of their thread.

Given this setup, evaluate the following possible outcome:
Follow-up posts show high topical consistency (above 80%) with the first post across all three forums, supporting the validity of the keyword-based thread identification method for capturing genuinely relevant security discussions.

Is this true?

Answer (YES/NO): YES